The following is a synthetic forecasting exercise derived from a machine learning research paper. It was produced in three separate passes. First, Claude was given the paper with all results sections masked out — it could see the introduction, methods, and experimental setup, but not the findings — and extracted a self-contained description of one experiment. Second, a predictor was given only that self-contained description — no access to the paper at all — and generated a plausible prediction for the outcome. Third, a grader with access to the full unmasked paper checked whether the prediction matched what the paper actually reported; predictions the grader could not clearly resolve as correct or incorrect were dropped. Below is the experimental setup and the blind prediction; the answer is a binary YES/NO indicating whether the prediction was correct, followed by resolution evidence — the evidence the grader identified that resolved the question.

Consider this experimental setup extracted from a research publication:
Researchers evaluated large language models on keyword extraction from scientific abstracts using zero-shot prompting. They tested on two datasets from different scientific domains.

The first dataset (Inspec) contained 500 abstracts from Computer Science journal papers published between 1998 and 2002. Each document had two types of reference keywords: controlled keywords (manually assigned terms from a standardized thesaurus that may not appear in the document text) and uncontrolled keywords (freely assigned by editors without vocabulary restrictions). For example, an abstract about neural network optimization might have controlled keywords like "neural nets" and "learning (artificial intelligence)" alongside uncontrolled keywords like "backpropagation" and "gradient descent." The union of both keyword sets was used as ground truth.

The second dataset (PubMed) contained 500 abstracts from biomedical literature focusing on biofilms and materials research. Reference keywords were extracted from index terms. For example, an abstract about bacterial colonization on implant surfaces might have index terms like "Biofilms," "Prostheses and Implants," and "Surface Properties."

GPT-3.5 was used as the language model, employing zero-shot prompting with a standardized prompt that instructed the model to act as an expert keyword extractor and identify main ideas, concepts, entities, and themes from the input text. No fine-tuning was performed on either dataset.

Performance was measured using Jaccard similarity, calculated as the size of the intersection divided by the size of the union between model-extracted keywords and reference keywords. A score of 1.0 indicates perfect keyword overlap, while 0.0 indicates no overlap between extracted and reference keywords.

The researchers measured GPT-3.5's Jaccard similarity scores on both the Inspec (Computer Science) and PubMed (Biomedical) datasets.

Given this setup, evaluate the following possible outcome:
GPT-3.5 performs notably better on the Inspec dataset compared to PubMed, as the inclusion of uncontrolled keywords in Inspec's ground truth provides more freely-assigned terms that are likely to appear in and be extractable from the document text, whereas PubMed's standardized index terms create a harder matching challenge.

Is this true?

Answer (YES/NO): YES